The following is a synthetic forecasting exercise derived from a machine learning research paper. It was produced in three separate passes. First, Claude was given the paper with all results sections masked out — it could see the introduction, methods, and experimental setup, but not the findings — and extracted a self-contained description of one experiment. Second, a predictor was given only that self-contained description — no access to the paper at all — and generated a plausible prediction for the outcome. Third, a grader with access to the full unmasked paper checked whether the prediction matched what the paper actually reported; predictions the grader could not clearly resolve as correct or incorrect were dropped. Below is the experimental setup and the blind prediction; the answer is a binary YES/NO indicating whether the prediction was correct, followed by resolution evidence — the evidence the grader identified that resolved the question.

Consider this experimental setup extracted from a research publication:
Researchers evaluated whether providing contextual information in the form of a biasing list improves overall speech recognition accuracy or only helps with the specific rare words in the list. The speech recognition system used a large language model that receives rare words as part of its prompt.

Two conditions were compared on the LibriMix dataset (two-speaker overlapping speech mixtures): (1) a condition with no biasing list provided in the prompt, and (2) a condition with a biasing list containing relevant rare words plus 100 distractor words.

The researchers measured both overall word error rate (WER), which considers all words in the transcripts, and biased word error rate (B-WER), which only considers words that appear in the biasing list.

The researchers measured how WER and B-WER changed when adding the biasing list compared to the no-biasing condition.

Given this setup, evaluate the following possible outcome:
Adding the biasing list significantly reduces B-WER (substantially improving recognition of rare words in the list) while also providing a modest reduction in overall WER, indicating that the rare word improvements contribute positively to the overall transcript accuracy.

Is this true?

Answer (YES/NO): YES